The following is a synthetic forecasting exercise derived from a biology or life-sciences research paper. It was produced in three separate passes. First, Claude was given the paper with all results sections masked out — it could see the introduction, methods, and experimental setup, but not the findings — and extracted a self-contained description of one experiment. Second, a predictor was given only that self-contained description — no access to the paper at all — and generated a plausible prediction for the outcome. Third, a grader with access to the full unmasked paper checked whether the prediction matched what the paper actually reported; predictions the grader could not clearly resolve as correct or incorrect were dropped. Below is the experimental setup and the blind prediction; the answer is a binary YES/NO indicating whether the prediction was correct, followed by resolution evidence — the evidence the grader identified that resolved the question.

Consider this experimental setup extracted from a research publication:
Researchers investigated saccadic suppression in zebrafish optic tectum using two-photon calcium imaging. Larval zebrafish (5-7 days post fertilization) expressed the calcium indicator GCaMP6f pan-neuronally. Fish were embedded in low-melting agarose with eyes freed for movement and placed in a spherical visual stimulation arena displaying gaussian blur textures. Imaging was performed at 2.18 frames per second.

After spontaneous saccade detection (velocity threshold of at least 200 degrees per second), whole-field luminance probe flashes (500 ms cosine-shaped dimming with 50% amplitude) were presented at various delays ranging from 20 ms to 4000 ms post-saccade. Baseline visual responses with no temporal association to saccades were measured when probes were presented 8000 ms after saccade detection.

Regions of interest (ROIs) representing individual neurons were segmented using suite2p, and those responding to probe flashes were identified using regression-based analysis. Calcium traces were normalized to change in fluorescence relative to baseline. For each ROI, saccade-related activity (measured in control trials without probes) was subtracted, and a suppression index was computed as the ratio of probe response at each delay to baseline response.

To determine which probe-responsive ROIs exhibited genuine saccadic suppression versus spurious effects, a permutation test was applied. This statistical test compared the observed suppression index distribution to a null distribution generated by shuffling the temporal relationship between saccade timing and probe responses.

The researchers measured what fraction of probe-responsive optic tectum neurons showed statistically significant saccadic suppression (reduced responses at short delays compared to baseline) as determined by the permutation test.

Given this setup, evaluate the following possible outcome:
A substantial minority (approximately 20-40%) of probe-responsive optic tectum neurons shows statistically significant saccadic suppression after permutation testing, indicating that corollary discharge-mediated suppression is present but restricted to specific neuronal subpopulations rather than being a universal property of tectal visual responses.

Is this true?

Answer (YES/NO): NO